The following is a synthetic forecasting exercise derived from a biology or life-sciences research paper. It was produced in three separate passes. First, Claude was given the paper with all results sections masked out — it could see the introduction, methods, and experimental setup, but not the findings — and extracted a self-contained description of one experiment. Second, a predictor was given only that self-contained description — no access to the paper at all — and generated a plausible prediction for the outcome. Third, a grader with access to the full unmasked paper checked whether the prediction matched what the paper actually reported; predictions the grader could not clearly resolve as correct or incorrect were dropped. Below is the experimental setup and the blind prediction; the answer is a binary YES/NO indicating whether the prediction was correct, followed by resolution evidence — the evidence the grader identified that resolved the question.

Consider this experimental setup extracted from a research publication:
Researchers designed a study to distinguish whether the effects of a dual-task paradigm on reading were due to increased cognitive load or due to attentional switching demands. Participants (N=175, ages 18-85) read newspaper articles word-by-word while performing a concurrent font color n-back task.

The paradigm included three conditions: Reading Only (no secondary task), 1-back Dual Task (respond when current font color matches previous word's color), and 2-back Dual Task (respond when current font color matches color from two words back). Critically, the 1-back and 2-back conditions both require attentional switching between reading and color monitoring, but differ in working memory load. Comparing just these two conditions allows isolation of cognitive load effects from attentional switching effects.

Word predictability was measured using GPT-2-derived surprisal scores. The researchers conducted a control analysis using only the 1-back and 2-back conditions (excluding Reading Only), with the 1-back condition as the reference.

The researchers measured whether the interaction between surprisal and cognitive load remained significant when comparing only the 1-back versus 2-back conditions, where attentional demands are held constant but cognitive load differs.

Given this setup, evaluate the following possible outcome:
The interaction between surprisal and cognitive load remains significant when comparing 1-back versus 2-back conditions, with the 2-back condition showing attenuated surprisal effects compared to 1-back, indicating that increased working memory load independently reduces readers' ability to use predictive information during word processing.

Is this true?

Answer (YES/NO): NO